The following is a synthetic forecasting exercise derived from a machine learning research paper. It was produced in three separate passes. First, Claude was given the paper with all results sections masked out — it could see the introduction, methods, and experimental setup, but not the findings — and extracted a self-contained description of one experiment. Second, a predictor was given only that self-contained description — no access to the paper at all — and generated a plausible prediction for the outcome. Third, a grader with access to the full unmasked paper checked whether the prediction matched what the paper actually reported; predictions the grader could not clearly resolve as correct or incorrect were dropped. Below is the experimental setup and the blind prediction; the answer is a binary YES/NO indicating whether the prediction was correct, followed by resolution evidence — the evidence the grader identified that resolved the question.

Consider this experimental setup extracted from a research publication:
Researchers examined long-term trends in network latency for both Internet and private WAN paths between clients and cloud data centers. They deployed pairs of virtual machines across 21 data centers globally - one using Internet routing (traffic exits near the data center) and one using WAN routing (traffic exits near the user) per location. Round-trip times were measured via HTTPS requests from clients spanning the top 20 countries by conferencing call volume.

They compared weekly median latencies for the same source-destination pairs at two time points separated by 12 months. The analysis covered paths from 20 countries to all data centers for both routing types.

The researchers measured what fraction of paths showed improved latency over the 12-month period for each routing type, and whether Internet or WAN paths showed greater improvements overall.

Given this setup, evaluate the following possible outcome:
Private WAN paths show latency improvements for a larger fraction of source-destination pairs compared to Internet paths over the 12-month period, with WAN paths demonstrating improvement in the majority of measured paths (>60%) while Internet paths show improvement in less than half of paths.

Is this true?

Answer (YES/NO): NO